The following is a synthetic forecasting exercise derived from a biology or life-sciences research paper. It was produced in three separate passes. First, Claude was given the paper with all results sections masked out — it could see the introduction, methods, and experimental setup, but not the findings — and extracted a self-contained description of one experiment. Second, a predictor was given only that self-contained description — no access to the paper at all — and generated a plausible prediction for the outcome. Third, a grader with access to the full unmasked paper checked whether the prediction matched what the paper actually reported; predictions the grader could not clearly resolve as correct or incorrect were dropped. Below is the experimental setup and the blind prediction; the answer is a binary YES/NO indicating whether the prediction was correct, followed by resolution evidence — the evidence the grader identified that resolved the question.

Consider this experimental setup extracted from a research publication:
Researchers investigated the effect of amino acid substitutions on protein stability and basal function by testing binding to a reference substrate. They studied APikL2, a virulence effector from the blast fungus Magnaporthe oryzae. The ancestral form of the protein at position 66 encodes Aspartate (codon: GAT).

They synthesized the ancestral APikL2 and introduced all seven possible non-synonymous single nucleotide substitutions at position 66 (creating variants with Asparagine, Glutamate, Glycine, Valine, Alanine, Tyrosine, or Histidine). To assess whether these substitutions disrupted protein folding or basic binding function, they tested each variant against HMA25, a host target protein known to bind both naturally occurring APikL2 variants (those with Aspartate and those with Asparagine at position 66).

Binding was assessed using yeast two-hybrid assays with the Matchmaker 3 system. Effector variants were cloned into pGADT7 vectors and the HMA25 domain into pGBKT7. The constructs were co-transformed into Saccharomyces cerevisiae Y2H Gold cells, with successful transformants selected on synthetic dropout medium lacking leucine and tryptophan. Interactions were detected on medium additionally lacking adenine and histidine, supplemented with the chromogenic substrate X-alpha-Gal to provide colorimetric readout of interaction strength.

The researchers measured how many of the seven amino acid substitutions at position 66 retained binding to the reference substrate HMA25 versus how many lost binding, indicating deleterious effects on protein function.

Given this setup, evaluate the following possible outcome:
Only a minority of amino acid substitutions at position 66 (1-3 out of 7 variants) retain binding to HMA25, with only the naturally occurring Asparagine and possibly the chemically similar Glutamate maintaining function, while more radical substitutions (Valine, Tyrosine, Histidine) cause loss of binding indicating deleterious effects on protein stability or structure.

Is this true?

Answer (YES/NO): NO